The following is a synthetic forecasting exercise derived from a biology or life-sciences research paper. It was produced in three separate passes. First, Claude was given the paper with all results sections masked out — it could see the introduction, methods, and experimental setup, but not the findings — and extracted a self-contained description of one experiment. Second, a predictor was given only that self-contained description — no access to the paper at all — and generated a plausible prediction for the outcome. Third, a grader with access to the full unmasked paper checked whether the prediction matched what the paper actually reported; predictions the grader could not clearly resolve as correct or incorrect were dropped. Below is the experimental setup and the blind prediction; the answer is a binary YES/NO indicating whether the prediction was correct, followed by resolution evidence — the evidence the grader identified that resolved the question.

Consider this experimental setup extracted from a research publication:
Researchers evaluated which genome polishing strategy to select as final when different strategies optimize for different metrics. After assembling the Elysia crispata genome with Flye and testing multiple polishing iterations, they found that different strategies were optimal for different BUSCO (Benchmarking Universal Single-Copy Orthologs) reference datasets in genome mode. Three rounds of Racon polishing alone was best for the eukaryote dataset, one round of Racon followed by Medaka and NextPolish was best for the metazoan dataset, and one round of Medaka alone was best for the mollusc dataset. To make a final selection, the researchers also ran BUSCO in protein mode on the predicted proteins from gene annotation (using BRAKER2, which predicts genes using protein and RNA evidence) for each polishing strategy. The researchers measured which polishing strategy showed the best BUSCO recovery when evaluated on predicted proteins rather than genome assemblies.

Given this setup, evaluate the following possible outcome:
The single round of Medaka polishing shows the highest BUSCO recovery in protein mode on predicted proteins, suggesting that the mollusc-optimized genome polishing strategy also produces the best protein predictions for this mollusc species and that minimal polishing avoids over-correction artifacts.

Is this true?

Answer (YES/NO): NO